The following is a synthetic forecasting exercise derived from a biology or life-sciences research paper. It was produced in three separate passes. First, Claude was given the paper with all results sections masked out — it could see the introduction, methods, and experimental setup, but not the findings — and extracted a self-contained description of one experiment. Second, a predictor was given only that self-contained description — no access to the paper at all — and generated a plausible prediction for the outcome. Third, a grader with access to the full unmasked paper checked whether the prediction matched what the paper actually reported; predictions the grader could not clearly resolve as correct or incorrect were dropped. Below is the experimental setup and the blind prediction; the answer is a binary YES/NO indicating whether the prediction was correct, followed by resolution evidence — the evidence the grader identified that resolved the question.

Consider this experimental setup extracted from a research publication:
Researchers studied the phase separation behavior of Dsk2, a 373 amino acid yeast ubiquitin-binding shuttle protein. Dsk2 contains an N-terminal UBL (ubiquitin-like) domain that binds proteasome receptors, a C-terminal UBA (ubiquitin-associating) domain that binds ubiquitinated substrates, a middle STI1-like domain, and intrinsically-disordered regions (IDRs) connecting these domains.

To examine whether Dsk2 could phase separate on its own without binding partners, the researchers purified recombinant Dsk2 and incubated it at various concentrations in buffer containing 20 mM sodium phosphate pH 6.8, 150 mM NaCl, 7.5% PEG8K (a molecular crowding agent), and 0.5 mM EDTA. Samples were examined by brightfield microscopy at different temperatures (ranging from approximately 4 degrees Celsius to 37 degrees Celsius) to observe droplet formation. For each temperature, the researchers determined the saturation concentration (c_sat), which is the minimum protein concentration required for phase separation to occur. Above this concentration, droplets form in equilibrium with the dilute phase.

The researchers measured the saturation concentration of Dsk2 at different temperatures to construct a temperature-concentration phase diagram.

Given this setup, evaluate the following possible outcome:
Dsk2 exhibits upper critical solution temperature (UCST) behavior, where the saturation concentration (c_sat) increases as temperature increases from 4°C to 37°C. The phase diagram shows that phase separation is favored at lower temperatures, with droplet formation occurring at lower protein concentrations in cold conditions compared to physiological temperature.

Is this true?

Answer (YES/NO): YES